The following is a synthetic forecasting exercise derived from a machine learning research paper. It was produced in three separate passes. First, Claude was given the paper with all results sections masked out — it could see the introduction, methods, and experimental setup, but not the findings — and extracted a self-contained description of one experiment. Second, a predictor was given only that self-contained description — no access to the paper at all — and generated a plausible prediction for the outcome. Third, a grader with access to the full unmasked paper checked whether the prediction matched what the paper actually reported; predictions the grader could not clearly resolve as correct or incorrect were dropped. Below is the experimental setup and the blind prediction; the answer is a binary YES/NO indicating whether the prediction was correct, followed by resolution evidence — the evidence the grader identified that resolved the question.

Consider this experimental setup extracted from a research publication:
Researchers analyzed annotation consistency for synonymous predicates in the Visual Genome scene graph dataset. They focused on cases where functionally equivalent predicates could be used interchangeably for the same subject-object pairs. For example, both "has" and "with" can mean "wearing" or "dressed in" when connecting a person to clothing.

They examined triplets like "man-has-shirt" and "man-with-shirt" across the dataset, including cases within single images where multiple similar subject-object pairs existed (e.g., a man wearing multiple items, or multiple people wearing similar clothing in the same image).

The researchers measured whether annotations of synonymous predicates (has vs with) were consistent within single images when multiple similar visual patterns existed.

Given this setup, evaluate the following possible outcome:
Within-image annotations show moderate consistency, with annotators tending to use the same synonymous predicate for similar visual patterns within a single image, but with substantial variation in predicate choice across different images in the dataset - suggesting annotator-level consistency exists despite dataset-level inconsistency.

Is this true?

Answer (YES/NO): NO